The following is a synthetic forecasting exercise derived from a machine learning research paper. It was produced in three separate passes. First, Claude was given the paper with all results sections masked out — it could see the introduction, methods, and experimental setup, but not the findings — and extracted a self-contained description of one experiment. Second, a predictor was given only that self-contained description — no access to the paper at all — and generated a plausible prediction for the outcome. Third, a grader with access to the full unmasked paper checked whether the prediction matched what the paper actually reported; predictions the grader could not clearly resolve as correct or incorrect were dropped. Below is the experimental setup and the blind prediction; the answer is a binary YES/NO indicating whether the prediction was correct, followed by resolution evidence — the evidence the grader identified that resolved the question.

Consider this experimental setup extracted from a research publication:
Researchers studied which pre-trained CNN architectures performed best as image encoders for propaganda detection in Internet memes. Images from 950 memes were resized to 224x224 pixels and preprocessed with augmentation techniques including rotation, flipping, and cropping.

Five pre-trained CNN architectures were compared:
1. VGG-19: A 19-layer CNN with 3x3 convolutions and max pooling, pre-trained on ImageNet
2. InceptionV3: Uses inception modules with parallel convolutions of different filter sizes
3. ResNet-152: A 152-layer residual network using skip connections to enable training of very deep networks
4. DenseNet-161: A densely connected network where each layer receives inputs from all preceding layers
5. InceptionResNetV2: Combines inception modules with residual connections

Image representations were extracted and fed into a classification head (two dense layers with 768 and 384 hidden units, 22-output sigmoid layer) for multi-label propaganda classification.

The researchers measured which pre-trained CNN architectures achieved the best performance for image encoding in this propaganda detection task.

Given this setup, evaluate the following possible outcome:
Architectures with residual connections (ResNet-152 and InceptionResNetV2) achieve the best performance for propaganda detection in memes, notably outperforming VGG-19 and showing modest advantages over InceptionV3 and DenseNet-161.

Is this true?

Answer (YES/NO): NO